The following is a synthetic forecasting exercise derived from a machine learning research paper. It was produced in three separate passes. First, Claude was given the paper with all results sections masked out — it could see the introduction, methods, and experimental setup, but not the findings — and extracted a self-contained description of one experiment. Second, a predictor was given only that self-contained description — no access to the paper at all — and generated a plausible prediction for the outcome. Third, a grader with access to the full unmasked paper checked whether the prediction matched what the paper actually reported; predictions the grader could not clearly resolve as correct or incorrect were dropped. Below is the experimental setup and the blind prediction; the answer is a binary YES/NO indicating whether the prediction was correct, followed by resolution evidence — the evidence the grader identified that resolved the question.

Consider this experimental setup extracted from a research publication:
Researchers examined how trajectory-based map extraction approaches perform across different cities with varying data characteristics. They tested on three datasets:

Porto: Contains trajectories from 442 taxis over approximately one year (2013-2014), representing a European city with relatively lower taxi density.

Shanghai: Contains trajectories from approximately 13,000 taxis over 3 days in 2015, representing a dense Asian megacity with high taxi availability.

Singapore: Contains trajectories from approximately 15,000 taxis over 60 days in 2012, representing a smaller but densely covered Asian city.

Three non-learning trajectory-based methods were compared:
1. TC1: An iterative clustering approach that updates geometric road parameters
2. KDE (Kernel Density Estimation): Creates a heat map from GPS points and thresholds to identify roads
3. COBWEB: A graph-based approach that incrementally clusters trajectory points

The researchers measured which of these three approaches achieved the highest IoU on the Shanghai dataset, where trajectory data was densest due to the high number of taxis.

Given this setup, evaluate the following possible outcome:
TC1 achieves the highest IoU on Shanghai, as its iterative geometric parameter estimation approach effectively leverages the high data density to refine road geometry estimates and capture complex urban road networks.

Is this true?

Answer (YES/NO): YES